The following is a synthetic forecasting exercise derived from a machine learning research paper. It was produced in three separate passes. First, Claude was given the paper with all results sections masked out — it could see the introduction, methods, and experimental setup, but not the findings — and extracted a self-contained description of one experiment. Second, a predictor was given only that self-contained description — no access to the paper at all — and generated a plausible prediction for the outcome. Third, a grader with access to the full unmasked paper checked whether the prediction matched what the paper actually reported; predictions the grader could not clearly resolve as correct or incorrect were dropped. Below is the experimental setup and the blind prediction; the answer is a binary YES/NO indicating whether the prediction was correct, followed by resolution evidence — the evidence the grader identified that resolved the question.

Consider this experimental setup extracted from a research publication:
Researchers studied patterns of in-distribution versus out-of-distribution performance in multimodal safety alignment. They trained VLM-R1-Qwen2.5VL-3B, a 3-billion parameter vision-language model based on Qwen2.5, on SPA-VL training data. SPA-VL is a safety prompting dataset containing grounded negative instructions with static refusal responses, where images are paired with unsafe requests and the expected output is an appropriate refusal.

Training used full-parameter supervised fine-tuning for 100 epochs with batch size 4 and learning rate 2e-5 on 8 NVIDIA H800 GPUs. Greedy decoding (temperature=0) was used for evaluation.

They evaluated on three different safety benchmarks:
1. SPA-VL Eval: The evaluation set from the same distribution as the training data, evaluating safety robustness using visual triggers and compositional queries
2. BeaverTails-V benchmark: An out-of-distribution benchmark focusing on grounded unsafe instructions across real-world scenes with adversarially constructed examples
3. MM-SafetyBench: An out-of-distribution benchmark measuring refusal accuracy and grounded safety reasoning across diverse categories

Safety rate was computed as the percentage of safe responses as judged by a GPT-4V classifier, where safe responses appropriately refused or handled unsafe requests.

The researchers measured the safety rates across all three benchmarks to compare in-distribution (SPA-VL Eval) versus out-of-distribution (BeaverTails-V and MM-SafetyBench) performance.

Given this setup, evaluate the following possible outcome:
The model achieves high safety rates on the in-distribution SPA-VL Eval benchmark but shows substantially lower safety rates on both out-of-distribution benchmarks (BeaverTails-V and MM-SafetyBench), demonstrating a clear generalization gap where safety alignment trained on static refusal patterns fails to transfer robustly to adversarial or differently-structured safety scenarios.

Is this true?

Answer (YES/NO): NO